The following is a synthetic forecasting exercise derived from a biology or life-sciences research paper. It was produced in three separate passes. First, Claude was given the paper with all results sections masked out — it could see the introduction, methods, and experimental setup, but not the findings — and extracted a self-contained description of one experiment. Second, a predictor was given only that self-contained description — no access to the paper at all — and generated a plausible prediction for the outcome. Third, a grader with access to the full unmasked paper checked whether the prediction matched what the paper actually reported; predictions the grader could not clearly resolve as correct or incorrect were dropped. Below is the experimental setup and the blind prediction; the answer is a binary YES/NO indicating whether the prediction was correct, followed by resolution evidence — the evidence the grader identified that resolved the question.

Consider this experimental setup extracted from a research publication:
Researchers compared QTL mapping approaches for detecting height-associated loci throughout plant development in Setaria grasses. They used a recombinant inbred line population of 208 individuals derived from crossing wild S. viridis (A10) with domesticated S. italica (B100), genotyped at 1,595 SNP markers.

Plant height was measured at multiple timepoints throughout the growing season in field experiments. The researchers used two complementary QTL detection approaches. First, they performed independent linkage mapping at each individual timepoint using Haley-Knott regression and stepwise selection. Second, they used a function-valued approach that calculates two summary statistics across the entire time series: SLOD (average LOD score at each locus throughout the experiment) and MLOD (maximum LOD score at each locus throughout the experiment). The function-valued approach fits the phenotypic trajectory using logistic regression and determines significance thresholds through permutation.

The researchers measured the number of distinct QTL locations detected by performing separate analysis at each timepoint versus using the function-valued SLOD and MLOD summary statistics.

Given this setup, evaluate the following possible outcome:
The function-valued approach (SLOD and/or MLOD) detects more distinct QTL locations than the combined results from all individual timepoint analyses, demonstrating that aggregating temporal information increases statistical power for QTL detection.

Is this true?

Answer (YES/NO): NO